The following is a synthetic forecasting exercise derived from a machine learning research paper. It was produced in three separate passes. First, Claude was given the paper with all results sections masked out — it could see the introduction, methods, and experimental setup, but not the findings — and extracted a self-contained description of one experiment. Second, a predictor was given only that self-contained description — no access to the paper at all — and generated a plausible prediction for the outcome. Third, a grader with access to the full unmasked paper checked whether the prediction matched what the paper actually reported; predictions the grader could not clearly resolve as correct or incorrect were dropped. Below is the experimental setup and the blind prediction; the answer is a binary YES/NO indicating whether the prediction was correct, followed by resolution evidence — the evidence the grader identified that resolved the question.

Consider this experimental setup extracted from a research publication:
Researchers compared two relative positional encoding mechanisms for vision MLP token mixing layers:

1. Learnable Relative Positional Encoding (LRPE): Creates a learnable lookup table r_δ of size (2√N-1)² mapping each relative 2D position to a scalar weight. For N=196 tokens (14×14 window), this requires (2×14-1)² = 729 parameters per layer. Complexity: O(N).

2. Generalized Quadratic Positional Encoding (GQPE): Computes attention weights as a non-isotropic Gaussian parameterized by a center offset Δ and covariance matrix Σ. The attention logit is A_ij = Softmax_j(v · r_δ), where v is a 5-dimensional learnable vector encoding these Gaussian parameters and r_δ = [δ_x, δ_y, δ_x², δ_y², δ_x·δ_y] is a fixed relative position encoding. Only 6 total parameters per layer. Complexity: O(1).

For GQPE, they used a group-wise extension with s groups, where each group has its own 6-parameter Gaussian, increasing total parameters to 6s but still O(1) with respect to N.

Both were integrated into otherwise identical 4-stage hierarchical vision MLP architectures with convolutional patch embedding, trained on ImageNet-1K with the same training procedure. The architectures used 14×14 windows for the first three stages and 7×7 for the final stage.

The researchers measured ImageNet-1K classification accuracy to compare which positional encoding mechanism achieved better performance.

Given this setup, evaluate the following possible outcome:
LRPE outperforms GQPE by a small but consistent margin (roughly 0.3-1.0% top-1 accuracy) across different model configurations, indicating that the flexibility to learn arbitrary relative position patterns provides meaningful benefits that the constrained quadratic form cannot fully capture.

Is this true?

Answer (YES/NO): NO